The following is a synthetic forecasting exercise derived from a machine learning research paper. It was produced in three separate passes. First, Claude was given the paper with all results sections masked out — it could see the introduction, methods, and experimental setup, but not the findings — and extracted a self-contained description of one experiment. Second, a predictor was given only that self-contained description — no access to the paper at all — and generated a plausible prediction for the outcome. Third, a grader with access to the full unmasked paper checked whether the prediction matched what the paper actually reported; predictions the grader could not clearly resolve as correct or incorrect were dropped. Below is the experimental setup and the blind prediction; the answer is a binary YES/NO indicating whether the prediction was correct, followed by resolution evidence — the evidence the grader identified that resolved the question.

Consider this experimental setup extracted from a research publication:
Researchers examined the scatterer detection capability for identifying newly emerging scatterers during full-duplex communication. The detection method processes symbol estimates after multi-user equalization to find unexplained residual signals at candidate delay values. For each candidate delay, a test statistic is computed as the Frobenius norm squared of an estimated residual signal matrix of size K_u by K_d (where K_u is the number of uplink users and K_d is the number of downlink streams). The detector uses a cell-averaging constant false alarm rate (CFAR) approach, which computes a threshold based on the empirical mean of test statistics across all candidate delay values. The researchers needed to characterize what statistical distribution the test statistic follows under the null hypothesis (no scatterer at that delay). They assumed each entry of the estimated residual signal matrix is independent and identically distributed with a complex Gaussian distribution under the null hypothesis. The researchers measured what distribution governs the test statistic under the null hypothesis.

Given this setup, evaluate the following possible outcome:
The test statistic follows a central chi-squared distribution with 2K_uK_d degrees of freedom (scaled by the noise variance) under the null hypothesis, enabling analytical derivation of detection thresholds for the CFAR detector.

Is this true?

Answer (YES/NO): YES